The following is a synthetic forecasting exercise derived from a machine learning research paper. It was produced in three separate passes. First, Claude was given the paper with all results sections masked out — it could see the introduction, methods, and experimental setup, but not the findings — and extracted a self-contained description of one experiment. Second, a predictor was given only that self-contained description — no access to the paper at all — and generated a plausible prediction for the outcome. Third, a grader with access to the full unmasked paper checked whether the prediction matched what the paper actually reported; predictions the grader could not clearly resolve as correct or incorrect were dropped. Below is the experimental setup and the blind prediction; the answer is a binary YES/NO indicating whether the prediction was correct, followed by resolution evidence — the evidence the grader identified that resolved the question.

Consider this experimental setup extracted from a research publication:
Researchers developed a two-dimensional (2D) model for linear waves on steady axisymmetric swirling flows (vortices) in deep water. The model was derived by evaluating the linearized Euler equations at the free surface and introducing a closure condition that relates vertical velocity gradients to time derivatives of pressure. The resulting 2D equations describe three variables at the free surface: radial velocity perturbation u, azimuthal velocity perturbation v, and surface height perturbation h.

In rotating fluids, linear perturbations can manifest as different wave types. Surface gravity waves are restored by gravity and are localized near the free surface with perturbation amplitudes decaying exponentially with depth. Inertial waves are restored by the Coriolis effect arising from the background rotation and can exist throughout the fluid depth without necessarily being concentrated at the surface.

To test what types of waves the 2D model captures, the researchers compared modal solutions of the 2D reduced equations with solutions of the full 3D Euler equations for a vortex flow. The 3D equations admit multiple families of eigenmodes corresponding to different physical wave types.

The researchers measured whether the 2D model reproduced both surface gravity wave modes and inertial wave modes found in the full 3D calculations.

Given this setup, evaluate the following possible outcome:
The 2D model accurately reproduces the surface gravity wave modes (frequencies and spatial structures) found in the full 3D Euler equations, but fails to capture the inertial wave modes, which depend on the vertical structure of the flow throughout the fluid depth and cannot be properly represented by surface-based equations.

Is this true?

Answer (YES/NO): YES